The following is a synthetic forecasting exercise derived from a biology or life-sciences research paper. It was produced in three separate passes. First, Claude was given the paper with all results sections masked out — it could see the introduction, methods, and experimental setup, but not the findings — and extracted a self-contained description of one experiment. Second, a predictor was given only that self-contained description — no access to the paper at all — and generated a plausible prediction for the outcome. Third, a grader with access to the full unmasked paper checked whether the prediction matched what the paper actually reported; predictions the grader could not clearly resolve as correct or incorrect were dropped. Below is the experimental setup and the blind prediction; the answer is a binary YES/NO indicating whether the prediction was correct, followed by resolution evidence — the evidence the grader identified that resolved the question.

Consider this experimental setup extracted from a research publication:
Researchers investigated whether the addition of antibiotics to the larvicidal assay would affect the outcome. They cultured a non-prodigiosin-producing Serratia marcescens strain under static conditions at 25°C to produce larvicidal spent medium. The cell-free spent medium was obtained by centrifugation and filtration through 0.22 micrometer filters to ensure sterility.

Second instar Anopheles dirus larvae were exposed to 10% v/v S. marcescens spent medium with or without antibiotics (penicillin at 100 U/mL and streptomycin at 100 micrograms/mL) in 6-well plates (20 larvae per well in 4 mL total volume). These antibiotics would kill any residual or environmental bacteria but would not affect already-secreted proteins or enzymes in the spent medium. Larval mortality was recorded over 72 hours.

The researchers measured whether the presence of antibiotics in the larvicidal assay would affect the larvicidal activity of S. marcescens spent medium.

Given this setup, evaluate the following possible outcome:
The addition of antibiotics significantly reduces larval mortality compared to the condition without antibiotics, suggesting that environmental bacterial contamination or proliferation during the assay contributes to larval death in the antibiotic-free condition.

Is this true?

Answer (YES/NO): YES